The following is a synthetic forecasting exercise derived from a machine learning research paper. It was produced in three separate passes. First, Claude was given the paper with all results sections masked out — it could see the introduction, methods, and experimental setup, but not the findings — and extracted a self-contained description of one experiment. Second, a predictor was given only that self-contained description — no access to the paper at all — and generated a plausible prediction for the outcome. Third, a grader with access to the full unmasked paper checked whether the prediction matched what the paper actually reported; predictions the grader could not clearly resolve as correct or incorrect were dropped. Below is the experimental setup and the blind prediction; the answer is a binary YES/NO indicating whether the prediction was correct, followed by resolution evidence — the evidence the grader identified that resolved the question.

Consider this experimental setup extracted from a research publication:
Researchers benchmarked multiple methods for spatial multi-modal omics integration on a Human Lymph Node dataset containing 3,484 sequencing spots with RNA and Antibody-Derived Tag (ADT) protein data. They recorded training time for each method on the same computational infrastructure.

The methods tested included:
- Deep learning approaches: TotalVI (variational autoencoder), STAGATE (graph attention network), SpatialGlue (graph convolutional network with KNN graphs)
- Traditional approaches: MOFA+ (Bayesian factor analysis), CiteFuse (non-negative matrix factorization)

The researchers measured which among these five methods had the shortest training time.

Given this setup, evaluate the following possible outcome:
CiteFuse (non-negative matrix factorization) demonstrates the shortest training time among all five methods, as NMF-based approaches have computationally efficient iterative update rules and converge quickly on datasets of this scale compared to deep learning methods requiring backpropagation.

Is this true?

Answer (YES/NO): NO